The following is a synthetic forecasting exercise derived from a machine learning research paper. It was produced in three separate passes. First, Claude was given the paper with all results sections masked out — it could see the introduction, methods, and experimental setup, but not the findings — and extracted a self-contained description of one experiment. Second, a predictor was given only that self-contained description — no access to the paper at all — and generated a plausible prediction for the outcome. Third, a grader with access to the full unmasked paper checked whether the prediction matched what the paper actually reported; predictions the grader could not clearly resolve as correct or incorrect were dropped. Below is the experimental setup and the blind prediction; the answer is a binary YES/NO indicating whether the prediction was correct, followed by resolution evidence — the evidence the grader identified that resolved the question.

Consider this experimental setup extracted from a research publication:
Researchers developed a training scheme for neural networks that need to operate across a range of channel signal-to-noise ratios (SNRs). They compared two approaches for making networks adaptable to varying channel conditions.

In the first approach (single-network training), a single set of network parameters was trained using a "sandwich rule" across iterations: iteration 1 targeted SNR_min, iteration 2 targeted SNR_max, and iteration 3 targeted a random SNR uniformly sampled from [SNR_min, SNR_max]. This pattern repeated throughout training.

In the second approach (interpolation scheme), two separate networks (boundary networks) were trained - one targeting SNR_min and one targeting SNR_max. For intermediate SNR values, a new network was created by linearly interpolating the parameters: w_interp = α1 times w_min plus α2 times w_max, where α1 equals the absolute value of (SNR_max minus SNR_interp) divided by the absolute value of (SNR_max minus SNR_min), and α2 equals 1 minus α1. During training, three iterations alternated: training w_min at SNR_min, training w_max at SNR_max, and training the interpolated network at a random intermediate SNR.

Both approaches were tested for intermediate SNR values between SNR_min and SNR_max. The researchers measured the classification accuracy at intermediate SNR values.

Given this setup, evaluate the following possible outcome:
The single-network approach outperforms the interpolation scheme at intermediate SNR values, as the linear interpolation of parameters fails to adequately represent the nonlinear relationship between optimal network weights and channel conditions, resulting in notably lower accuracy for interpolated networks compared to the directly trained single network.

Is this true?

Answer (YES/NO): NO